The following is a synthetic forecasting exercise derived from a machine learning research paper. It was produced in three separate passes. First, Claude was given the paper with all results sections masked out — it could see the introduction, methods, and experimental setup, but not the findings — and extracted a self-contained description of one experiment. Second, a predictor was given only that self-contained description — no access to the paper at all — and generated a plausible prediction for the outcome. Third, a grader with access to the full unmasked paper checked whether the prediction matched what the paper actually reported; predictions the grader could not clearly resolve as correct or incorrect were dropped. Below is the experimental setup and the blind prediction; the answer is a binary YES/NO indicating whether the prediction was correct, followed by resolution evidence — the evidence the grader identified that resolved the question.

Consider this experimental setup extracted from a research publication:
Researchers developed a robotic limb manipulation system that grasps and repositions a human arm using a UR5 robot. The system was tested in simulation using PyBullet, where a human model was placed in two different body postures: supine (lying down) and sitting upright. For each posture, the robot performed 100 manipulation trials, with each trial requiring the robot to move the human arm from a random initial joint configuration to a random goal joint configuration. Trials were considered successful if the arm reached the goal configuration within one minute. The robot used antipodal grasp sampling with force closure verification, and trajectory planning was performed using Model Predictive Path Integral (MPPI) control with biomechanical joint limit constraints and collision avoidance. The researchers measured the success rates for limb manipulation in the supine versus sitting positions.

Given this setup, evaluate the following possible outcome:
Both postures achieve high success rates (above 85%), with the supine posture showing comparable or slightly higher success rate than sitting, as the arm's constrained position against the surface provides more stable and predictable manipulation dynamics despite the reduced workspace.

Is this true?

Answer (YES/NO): YES